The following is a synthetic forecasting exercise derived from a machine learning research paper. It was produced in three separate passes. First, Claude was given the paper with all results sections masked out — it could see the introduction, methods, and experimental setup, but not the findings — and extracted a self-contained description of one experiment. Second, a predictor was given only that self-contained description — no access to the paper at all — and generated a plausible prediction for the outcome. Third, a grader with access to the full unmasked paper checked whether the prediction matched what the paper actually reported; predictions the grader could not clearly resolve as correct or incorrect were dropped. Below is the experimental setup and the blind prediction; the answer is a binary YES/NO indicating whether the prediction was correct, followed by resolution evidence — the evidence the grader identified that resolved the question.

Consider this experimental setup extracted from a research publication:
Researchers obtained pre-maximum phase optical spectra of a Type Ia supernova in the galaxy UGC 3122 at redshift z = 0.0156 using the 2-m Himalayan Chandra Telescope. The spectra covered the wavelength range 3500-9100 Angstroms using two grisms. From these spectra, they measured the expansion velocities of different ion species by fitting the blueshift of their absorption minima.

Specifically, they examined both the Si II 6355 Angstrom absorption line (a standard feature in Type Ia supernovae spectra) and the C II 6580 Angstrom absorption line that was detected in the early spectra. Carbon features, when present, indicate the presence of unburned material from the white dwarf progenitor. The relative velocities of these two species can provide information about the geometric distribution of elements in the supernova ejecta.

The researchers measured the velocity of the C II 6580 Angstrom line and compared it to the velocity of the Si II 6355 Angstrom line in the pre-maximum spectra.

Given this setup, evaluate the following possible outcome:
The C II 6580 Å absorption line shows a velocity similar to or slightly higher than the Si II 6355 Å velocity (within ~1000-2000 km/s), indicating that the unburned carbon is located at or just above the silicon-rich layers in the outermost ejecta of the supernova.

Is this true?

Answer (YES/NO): NO